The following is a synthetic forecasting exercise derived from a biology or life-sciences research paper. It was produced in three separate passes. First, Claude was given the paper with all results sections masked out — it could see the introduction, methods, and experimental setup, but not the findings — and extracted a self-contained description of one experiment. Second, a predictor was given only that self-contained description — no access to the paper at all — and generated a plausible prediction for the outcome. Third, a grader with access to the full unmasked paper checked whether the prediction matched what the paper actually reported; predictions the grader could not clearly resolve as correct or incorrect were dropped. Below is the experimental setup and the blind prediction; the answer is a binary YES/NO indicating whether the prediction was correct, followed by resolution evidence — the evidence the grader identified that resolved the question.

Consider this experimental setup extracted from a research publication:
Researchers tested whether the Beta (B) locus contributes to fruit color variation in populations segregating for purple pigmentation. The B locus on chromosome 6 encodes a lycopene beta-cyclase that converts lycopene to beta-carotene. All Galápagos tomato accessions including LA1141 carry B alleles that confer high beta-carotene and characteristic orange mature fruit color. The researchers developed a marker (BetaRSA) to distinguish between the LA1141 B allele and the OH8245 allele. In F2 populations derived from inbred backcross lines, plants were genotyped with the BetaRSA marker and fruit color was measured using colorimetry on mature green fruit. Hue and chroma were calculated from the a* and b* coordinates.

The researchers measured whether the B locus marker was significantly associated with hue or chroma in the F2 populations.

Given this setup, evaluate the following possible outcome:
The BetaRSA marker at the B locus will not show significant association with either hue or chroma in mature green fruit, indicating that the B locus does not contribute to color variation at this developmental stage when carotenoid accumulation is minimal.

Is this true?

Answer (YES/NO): NO